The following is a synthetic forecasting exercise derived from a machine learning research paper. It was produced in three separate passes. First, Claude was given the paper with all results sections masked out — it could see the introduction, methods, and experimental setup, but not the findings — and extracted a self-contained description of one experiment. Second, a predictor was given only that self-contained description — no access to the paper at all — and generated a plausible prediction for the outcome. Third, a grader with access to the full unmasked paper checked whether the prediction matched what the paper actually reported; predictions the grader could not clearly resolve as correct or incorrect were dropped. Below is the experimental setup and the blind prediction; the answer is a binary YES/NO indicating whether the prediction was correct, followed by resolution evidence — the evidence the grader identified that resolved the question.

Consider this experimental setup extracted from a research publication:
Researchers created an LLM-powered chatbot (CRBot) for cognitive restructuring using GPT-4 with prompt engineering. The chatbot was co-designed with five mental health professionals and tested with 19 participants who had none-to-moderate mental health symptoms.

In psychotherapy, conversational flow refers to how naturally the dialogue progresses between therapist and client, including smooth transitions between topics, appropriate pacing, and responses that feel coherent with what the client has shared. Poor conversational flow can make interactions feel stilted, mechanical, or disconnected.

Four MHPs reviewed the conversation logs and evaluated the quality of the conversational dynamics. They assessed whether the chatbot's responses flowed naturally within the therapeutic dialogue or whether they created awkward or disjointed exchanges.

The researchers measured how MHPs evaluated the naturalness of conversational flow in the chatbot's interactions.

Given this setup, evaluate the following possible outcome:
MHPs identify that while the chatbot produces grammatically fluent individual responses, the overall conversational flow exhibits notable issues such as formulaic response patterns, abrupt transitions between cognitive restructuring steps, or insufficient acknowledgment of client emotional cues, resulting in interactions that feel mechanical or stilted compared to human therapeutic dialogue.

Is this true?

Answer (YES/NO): NO